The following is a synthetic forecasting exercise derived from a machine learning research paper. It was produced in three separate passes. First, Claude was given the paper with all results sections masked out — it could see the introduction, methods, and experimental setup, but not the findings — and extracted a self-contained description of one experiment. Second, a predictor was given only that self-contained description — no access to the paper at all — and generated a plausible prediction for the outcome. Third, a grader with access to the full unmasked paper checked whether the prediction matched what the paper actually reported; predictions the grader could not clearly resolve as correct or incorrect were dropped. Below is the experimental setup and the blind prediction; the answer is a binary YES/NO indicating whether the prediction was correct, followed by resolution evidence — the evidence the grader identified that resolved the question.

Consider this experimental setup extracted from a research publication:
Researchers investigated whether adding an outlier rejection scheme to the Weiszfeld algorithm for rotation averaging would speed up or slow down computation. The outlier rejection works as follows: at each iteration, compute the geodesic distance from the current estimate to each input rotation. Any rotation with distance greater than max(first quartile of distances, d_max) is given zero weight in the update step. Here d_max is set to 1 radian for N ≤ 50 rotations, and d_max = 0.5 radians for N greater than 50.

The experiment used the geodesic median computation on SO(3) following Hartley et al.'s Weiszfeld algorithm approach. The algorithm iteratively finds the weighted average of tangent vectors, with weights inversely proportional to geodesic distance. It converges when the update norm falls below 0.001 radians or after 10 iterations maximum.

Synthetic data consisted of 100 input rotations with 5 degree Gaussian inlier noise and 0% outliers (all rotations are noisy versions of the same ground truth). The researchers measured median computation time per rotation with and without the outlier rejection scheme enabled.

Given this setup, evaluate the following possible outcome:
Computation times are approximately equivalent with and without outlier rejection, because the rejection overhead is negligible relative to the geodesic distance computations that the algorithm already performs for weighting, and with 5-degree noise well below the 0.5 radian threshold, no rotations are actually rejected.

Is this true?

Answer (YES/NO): NO